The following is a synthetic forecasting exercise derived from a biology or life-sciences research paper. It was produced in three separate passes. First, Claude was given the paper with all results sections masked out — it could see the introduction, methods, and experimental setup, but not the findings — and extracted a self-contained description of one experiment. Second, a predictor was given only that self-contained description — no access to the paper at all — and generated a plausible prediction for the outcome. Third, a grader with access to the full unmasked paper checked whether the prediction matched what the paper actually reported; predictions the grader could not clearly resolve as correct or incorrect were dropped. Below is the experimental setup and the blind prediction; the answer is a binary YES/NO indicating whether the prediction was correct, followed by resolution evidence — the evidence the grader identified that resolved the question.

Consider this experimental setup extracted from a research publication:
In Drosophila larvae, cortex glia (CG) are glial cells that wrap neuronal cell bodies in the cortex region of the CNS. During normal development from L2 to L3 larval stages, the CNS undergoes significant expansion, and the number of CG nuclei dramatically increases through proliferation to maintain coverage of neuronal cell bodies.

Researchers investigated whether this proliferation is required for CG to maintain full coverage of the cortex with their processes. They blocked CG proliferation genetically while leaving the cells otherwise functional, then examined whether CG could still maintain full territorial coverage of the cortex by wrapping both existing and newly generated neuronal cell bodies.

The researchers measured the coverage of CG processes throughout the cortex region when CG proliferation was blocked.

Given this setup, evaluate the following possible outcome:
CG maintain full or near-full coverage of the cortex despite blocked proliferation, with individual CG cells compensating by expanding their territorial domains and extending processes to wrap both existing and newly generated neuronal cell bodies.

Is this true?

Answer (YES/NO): YES